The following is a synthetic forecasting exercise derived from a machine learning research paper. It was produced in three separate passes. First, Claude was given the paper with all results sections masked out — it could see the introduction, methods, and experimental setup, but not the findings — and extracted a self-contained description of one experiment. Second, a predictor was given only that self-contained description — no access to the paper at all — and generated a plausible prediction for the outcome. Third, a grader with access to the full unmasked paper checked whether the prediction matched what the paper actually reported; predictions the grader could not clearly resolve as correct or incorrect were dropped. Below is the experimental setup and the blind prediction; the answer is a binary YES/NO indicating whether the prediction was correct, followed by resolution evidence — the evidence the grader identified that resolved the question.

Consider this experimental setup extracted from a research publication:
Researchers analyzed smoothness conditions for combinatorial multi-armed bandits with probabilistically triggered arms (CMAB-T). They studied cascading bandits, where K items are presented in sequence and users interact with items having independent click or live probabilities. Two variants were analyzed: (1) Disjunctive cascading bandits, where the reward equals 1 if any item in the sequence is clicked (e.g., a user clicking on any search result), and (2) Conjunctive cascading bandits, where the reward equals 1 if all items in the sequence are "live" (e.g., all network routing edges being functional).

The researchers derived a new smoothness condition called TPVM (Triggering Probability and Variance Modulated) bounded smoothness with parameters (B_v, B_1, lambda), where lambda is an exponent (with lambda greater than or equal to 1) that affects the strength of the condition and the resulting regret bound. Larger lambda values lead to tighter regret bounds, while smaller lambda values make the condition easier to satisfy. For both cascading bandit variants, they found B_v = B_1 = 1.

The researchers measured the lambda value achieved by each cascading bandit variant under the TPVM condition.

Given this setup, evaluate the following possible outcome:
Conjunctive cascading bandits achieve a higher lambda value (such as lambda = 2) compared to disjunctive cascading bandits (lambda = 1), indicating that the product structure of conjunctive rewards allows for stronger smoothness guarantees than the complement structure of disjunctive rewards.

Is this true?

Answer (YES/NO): NO